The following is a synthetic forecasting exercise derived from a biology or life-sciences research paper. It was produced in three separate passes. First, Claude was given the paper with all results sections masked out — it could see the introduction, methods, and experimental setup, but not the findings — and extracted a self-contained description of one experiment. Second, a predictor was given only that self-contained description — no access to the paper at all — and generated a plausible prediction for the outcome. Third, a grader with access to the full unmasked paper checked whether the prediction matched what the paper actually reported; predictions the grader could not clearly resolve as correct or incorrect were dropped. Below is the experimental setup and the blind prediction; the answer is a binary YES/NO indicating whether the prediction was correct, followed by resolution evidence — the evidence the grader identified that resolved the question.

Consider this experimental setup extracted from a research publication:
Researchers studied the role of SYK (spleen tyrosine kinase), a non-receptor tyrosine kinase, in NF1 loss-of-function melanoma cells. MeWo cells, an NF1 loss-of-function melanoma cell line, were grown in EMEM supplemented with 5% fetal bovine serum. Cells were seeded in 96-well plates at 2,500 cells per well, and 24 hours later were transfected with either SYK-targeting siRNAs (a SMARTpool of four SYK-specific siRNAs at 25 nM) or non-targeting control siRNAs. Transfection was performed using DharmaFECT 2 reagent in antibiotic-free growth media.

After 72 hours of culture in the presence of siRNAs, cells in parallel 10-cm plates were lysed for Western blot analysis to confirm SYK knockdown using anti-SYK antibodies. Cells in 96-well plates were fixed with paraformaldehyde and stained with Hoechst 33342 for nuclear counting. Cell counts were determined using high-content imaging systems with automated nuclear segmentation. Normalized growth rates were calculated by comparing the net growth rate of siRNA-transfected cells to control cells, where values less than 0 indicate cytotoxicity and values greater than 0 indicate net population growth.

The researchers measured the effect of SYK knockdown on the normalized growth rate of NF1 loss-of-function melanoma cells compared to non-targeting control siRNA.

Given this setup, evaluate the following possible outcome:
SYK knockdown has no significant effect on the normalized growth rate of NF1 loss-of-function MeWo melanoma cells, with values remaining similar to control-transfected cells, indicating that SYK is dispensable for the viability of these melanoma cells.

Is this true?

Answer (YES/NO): NO